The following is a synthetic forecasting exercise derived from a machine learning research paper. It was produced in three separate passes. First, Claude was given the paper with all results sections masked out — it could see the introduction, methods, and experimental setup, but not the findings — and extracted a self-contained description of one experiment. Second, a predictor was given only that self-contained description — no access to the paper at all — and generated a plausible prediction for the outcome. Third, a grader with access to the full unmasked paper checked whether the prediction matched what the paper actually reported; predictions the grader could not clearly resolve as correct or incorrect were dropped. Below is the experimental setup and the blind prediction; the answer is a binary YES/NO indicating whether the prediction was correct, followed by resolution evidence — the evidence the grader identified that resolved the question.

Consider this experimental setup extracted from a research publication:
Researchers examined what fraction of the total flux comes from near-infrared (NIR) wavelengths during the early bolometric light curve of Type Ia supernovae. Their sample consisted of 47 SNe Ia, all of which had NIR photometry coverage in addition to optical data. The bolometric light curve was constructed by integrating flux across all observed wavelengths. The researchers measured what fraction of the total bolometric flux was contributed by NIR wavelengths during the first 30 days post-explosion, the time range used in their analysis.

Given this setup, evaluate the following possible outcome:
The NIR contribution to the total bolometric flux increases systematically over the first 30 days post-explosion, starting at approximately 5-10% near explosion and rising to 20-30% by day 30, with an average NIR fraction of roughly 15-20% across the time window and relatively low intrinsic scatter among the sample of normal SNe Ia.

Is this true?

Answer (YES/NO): NO